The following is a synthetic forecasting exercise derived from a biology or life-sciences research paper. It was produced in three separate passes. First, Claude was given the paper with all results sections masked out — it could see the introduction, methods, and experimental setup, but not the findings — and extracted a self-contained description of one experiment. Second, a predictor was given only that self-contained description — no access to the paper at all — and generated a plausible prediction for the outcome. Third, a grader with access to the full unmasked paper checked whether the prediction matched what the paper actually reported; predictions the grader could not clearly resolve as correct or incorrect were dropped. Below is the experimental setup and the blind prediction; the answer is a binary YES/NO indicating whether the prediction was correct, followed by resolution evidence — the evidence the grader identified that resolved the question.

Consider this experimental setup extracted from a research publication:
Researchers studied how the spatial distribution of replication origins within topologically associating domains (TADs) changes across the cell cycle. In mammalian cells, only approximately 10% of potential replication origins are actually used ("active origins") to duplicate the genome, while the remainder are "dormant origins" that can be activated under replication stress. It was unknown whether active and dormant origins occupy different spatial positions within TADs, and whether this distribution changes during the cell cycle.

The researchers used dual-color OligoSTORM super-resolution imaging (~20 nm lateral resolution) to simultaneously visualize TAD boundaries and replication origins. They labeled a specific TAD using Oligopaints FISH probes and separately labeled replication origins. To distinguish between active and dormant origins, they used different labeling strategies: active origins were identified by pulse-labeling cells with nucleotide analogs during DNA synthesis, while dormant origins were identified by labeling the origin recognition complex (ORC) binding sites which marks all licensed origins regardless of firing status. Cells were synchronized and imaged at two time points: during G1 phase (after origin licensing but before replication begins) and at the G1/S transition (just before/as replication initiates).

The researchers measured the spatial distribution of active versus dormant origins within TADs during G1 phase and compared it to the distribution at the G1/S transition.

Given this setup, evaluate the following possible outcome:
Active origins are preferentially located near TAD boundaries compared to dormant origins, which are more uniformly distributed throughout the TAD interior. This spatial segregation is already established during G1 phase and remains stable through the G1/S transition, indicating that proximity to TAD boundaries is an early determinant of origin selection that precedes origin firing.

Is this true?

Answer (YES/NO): NO